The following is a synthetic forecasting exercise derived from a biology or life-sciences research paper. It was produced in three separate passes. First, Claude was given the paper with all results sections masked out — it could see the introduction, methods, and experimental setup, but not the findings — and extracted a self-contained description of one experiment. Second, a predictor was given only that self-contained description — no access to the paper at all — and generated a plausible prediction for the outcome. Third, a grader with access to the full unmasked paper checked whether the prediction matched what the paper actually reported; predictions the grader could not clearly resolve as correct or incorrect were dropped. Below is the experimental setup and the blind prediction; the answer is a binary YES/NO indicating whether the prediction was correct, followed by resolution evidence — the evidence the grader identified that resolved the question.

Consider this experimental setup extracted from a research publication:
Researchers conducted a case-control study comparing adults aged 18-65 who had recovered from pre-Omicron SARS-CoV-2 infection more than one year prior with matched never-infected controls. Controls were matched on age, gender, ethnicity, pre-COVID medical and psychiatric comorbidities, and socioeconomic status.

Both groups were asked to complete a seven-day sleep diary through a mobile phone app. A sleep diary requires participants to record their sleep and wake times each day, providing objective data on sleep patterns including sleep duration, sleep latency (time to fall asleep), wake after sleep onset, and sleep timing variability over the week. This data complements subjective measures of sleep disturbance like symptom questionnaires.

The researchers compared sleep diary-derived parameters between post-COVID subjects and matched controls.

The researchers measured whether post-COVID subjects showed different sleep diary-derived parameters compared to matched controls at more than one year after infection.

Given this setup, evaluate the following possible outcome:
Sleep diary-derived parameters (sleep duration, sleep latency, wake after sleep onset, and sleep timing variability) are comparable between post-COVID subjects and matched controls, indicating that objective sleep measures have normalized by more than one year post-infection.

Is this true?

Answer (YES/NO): YES